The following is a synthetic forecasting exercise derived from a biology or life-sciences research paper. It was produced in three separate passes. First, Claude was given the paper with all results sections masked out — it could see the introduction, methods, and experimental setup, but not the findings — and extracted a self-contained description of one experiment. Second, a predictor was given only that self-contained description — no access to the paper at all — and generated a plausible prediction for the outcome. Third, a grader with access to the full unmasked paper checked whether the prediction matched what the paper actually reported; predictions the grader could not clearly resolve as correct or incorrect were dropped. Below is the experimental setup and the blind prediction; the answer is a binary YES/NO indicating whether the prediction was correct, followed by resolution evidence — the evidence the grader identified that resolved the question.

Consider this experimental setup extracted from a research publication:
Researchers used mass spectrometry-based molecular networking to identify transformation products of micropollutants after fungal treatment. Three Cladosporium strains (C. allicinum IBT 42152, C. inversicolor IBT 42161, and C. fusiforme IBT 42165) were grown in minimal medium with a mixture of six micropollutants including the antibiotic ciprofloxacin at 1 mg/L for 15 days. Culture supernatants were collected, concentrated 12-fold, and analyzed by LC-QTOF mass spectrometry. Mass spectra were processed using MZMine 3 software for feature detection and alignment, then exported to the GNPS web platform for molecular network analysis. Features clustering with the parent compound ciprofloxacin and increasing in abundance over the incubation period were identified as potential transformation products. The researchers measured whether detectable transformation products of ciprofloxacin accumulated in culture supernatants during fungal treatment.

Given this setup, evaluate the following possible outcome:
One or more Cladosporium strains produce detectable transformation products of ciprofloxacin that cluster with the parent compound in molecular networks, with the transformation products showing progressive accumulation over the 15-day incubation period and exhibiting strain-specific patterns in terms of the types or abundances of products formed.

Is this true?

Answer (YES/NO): NO